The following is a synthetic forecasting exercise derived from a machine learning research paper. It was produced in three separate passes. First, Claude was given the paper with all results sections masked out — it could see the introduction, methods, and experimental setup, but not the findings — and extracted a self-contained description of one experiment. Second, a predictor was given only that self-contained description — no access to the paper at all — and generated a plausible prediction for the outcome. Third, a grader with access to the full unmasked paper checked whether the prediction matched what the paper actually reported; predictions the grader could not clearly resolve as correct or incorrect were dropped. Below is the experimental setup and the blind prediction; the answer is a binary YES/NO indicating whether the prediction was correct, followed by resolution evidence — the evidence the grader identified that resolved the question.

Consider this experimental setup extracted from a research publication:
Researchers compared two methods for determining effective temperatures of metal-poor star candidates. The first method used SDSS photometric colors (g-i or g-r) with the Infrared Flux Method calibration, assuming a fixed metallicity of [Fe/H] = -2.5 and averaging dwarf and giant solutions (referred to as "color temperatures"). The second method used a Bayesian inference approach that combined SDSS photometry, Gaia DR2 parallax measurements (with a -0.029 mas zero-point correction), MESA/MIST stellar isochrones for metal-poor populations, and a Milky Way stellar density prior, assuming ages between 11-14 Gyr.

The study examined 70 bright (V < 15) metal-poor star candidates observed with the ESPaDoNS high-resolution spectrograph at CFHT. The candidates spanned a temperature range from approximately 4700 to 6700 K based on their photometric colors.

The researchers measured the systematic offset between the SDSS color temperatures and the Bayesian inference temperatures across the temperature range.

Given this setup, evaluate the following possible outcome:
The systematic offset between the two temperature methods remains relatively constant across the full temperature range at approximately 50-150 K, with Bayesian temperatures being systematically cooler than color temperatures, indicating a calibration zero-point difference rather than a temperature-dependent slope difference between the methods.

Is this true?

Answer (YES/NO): NO